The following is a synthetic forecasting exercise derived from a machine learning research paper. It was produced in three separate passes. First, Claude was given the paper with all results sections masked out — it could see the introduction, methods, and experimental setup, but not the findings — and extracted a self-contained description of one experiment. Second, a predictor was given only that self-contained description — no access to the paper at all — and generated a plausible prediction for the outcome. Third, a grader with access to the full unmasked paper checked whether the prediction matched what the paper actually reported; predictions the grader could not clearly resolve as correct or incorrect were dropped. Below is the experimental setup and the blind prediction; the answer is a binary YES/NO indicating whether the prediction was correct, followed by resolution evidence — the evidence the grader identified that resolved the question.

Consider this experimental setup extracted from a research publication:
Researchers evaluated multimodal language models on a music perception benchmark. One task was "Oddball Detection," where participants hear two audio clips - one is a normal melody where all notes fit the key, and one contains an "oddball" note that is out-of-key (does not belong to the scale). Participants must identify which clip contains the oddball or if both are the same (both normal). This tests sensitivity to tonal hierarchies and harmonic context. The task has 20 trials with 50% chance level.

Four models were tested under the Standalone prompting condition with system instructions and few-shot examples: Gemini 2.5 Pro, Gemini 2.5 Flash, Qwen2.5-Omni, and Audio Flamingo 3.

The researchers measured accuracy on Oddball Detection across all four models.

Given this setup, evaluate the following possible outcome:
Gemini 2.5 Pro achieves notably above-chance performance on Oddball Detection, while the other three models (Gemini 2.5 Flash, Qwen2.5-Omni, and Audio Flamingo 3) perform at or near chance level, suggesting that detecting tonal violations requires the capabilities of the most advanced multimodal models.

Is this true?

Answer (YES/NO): NO